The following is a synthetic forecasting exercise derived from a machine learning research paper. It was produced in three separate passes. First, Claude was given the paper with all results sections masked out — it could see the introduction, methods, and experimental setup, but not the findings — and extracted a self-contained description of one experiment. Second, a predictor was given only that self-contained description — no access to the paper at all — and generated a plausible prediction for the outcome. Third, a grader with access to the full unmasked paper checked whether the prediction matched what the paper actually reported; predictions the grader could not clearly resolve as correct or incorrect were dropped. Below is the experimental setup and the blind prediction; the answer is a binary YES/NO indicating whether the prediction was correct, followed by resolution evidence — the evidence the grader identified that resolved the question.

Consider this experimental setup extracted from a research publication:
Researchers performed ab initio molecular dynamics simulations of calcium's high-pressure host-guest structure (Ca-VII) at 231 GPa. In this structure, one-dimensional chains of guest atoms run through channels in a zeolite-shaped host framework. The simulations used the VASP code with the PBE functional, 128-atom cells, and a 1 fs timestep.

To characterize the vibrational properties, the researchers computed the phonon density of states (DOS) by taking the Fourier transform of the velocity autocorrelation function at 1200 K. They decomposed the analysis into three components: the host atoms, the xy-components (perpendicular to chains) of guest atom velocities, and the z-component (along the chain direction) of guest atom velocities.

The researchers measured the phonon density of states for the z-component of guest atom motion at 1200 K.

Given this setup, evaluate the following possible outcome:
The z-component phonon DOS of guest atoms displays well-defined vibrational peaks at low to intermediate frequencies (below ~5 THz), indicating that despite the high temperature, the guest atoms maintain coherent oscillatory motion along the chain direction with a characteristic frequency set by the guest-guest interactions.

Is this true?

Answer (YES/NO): NO